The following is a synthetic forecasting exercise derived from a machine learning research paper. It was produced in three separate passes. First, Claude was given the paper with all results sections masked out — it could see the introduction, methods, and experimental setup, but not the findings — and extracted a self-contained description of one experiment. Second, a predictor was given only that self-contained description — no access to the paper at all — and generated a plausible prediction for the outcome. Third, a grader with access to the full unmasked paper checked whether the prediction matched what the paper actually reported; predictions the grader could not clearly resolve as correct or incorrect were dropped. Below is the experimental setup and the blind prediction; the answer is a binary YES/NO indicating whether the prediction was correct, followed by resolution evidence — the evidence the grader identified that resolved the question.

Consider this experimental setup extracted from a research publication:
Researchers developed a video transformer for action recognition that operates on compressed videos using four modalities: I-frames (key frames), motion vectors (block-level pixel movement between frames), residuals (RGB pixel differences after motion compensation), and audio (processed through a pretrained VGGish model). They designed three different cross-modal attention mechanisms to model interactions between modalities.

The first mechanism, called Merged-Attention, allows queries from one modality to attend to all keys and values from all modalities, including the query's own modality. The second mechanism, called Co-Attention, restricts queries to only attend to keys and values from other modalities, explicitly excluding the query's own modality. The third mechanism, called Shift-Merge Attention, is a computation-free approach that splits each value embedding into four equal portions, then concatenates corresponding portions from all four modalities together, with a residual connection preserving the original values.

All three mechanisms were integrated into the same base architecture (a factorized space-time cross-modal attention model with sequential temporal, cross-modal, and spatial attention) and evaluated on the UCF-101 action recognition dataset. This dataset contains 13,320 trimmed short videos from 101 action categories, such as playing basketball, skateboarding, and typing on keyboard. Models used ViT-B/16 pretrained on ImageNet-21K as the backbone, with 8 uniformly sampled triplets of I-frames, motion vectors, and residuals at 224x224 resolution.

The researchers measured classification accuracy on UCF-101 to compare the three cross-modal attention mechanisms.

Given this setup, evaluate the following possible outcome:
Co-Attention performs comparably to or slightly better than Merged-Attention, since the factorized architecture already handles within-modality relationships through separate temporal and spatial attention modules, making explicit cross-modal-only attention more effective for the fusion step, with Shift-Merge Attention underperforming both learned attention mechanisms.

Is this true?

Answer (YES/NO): NO